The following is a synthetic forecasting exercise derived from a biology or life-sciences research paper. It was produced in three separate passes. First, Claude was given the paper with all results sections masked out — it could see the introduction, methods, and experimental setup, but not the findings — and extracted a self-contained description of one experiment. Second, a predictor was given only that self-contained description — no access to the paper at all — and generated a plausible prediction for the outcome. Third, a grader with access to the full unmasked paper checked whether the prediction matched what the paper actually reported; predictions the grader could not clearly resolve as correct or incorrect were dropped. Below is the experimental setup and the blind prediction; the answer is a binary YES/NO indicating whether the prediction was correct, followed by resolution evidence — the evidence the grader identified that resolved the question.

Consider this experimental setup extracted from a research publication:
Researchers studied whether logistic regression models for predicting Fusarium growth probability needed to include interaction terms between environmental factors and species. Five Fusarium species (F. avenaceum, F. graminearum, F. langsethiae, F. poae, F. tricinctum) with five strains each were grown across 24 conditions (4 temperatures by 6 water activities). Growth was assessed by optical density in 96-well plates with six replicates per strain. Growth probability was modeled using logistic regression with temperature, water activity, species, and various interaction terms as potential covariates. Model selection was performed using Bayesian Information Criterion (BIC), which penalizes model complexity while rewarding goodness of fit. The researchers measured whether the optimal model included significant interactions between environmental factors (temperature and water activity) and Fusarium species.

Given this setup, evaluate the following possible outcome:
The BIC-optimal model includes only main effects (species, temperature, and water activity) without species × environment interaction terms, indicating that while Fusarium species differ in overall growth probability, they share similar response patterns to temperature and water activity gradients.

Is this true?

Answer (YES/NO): NO